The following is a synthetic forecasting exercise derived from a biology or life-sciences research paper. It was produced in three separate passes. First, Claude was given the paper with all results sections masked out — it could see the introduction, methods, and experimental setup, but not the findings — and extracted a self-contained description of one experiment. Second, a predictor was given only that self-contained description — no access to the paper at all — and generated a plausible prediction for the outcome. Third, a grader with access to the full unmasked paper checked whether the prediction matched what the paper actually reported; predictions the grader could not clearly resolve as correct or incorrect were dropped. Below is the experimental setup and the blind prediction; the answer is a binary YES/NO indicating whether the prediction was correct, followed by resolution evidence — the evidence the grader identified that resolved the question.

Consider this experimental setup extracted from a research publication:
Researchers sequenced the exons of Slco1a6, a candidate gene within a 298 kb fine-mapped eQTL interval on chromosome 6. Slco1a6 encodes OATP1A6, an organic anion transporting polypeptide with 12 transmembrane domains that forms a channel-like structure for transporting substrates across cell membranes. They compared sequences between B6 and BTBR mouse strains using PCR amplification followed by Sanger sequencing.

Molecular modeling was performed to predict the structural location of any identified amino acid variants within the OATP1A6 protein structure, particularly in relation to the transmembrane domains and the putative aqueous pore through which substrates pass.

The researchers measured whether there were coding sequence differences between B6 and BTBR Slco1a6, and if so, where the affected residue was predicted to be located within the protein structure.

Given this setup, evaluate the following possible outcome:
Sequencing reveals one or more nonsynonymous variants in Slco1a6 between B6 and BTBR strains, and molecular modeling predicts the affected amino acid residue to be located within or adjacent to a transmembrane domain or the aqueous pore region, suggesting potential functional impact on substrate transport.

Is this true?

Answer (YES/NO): YES